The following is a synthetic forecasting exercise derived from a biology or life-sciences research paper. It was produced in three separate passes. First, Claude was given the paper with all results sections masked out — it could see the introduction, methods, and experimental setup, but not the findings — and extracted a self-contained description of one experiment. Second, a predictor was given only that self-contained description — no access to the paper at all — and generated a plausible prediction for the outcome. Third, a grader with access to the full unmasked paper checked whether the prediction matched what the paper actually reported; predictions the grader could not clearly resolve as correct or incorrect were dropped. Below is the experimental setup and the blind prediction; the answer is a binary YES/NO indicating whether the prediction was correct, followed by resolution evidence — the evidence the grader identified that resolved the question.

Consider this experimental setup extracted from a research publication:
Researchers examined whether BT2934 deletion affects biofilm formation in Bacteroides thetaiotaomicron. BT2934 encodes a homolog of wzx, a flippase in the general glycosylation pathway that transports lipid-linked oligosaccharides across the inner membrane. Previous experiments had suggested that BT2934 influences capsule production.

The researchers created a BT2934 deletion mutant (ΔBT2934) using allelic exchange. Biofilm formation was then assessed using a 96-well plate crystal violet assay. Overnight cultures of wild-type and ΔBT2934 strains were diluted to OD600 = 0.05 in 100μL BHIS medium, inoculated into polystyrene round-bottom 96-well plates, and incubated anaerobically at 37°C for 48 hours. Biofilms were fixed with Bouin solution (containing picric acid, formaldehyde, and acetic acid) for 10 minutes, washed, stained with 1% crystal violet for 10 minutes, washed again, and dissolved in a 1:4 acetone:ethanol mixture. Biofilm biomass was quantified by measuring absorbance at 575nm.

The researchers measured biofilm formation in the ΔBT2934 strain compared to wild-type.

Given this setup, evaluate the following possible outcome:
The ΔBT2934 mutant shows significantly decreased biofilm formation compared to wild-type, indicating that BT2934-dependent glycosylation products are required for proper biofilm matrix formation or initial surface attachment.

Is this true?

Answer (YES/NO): NO